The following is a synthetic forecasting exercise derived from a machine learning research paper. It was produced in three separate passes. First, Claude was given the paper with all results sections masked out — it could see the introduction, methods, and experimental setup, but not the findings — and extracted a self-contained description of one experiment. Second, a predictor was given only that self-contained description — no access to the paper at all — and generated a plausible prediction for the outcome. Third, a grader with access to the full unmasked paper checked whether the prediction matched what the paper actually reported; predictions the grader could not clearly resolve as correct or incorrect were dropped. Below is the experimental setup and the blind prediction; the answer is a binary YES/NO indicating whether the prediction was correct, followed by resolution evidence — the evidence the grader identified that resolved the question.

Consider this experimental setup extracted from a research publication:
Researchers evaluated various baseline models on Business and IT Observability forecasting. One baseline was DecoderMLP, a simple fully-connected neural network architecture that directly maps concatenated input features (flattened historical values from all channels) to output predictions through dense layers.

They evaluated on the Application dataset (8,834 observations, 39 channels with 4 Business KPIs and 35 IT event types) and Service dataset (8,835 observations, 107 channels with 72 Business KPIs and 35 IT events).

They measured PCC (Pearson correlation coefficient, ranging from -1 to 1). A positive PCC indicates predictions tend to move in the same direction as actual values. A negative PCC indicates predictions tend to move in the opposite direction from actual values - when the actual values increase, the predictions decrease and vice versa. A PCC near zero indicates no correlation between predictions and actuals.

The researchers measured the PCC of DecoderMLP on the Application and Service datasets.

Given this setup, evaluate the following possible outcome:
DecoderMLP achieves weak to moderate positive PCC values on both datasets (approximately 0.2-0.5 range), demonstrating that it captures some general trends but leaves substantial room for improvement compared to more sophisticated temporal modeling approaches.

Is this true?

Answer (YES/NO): NO